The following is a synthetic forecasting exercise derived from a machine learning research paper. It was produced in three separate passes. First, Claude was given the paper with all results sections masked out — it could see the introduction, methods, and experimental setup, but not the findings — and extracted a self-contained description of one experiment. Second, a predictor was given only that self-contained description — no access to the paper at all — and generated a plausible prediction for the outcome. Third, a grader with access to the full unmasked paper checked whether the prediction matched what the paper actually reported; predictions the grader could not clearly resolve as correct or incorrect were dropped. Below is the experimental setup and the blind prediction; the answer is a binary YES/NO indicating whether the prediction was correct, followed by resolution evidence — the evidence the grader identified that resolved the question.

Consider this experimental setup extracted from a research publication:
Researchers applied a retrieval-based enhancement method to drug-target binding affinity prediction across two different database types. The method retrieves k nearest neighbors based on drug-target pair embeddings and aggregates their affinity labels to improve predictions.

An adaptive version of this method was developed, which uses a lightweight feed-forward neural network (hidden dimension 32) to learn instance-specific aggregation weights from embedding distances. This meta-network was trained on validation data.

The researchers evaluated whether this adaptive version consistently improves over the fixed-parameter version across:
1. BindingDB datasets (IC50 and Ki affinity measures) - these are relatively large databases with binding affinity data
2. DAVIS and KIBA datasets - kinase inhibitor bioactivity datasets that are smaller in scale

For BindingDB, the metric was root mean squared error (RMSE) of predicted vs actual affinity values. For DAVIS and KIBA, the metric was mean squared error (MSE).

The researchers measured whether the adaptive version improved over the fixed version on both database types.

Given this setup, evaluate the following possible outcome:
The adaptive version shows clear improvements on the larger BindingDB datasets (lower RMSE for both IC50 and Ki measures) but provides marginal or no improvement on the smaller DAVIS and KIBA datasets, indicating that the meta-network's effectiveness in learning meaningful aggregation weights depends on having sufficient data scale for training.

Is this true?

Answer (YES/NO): YES